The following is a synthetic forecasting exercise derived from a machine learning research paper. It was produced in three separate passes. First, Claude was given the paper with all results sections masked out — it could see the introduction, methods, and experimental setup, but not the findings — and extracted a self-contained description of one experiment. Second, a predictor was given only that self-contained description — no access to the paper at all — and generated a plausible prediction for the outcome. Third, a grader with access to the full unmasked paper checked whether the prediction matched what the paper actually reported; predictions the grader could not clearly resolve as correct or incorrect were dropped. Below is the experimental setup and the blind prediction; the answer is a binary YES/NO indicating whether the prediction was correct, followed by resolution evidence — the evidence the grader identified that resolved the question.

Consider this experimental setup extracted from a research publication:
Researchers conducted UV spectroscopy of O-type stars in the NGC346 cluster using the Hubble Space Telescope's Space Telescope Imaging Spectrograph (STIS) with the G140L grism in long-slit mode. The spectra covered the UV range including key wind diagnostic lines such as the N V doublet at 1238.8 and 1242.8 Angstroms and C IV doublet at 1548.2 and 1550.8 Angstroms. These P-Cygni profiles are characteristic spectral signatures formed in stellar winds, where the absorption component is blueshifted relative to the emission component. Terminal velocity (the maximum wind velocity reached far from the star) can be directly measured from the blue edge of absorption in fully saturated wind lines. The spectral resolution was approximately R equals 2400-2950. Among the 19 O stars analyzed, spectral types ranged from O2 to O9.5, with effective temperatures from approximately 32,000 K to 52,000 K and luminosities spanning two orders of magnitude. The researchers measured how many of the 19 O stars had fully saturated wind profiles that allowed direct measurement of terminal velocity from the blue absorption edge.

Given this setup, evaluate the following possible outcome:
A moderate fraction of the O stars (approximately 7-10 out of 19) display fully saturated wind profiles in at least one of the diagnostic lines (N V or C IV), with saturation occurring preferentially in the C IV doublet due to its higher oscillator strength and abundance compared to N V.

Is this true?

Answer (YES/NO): NO